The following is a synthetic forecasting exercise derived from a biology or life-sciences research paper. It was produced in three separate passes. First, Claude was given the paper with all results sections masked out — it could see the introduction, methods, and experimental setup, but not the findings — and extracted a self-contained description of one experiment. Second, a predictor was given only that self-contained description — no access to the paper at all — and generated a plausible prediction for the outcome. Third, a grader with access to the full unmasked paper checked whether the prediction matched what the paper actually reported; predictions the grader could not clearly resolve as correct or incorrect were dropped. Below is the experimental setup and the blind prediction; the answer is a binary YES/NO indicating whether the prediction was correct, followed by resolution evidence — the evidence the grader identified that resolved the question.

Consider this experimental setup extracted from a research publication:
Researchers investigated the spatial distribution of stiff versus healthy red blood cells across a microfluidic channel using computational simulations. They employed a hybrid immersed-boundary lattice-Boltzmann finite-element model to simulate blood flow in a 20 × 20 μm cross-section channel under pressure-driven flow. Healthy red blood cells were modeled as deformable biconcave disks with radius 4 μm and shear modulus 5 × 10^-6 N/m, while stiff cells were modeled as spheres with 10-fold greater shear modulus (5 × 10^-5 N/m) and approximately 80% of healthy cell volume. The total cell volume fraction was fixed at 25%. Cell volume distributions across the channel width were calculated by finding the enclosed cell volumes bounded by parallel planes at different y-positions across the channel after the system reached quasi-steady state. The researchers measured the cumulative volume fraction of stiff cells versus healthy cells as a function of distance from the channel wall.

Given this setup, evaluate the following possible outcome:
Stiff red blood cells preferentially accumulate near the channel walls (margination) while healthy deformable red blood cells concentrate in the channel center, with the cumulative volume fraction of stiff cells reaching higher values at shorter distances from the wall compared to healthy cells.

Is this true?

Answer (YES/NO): YES